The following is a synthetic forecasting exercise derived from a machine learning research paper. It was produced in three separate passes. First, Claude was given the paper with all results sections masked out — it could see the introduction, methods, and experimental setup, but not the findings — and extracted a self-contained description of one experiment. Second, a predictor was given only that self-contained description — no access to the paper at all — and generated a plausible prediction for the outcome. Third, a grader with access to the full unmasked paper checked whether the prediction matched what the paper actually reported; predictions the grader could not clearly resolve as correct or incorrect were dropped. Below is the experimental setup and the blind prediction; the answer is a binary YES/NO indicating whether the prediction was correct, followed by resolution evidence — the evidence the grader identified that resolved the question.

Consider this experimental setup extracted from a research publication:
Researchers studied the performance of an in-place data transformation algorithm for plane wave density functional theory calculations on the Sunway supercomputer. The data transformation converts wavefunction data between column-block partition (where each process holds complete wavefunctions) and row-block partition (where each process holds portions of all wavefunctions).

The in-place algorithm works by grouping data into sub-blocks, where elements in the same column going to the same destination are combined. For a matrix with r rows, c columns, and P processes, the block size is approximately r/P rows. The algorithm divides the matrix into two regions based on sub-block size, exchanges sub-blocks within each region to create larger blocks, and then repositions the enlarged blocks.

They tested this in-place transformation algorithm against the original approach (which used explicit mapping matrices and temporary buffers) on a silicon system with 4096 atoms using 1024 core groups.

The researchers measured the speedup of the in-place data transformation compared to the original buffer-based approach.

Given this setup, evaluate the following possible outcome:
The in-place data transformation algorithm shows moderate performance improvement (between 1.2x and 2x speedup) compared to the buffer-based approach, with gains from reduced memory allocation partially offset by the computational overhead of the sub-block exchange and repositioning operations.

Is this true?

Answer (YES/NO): NO